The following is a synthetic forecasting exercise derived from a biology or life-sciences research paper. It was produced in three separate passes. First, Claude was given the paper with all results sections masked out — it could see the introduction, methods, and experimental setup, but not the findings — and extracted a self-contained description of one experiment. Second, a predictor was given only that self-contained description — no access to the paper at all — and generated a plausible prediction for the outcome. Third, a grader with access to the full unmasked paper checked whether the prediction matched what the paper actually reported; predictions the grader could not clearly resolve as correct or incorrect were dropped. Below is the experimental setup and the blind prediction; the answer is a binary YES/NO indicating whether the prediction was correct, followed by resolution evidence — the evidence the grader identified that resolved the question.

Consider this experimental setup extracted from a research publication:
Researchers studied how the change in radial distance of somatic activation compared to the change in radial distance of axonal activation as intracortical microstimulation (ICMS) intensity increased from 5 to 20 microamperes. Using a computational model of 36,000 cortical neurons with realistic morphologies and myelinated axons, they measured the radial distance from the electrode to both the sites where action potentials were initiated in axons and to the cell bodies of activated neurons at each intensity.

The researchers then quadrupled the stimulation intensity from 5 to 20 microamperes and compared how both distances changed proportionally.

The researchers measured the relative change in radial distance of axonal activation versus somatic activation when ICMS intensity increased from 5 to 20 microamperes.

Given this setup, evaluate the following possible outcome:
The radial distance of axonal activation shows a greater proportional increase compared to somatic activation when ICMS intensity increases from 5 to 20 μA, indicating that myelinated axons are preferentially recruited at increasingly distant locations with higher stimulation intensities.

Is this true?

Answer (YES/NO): YES